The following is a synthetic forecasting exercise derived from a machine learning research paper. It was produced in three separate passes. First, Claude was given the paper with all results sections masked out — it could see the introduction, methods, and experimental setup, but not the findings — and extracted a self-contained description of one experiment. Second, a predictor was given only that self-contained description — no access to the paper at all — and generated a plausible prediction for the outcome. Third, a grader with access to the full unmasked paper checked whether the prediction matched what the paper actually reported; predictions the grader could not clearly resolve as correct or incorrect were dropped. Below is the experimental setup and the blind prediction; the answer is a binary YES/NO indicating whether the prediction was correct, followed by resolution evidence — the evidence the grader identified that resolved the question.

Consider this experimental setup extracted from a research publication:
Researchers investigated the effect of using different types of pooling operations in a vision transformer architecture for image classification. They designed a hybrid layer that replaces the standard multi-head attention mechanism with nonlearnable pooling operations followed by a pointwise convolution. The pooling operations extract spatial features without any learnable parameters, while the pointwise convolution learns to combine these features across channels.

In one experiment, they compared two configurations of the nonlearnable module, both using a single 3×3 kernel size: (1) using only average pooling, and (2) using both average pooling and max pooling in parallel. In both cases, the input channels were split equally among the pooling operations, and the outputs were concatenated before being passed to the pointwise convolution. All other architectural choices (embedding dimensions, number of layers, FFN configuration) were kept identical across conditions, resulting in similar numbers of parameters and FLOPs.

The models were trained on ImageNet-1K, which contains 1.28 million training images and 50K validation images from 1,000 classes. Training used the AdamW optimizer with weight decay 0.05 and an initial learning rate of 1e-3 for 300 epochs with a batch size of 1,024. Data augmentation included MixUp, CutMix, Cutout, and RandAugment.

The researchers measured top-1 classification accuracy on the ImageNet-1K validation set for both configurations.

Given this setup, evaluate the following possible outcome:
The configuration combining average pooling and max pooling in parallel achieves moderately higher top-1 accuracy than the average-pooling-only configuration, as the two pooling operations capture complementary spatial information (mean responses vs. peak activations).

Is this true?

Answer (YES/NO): YES